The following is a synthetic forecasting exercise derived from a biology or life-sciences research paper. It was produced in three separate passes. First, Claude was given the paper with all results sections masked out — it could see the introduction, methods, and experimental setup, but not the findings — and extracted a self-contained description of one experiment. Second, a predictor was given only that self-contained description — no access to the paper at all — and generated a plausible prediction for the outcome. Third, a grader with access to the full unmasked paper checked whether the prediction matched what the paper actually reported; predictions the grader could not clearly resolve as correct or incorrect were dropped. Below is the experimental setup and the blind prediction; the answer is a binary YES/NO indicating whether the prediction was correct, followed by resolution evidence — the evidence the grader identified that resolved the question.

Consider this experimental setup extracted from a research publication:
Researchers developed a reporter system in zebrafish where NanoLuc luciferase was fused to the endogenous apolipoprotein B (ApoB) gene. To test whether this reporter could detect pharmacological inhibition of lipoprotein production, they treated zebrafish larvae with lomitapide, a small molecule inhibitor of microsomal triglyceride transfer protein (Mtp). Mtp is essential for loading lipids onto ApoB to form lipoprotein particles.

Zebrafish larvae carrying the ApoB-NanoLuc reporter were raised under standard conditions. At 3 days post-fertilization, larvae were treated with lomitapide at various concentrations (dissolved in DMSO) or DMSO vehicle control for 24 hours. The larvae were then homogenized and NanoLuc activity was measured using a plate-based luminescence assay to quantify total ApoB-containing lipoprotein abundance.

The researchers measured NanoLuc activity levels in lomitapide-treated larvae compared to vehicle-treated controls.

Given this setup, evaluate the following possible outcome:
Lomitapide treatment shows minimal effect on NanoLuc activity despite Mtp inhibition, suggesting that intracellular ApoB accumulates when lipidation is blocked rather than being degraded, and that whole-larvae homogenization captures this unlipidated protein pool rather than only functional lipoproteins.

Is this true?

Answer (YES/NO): NO